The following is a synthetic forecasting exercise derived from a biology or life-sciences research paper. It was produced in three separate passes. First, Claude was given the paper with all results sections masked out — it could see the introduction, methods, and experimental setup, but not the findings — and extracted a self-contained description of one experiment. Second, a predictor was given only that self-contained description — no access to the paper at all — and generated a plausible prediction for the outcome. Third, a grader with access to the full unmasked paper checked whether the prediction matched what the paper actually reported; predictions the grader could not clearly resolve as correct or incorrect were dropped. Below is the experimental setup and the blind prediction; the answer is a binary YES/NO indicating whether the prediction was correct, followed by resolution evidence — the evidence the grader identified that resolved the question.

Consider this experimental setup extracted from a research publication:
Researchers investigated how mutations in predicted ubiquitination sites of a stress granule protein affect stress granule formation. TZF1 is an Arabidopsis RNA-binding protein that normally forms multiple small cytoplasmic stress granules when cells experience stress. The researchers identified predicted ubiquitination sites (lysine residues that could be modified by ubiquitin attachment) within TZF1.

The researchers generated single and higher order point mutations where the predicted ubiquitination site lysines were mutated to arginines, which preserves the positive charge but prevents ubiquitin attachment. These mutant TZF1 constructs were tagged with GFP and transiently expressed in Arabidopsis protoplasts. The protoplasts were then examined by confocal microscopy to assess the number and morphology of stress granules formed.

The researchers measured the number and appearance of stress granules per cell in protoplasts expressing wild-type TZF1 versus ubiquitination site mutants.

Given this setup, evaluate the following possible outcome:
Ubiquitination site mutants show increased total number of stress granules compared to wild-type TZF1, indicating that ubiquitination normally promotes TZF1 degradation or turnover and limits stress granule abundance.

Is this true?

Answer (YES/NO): NO